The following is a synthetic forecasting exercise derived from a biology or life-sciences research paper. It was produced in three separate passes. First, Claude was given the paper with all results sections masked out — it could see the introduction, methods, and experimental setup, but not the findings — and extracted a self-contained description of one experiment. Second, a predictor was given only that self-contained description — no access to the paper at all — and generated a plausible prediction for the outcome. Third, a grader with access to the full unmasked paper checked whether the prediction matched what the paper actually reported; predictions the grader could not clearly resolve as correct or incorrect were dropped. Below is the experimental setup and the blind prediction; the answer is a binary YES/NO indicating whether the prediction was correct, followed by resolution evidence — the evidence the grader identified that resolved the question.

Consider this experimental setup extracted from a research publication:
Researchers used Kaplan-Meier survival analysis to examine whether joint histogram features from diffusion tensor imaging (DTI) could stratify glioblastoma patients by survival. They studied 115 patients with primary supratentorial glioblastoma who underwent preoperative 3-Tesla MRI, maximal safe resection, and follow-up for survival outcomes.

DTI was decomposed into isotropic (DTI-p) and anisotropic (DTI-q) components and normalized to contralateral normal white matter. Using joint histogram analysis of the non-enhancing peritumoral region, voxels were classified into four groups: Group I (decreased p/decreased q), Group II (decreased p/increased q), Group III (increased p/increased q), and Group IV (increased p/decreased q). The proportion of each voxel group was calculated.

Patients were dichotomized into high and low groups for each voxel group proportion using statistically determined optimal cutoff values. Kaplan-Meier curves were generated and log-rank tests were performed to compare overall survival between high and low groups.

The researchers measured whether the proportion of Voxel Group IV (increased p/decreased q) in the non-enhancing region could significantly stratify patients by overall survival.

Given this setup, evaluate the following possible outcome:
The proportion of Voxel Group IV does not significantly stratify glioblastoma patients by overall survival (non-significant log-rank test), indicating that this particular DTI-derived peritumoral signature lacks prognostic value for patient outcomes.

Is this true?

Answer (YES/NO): NO